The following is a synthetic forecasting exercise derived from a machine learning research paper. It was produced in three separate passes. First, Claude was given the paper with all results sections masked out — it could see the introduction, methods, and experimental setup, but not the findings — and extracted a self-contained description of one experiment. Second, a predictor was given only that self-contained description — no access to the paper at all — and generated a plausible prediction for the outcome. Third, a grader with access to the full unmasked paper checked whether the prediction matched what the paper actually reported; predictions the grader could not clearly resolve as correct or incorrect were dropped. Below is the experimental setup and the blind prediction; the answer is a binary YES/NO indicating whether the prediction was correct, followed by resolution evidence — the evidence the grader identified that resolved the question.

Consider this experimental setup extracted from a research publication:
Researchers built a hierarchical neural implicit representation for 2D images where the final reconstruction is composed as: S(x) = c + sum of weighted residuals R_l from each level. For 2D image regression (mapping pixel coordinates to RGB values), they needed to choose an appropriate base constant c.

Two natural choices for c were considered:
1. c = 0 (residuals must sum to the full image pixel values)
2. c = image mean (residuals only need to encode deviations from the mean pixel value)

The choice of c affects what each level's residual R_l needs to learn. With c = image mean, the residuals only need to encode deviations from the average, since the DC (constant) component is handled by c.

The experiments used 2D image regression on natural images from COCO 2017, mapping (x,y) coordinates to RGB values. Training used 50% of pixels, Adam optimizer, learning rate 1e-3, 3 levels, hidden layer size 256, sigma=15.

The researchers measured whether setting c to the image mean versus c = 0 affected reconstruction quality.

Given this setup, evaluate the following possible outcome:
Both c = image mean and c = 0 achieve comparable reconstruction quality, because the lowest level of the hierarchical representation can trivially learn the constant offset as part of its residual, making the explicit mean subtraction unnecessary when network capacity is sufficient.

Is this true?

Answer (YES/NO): NO